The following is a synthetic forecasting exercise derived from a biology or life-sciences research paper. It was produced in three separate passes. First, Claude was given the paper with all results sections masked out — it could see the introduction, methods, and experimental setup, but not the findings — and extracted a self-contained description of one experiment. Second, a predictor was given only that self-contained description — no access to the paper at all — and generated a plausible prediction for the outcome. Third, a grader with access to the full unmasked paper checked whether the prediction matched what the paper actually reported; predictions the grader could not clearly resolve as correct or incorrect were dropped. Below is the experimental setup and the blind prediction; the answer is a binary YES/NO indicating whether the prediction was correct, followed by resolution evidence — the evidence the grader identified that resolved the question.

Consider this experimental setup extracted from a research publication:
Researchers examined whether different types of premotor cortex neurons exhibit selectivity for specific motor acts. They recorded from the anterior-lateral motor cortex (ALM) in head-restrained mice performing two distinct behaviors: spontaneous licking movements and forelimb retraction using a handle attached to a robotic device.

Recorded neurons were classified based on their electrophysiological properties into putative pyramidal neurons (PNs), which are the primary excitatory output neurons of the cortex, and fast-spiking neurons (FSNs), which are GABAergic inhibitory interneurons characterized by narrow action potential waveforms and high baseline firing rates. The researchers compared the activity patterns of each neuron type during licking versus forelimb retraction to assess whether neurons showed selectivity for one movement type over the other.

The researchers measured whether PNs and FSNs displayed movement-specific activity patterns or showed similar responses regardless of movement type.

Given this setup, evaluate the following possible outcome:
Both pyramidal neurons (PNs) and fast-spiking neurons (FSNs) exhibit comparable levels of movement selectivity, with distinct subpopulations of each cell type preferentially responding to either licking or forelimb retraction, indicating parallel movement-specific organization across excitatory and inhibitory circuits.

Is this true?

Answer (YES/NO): NO